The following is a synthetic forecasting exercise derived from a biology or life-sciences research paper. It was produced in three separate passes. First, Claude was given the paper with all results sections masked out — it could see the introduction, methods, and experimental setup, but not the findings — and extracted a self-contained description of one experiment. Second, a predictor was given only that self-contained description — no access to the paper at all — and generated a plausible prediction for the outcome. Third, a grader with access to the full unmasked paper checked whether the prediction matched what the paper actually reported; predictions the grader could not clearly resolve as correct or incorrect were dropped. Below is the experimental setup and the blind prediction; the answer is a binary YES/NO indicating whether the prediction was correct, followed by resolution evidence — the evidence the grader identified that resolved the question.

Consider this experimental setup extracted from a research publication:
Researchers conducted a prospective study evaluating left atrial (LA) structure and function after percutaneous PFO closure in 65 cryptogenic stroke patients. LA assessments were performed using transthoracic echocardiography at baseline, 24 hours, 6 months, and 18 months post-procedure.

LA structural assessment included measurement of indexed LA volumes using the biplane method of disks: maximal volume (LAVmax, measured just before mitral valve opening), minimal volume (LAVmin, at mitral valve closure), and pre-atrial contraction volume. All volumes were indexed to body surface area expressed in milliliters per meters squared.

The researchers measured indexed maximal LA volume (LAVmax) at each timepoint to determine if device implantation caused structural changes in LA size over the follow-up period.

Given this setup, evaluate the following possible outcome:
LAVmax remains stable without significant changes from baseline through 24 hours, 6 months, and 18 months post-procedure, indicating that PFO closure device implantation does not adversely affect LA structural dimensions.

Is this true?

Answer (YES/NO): NO